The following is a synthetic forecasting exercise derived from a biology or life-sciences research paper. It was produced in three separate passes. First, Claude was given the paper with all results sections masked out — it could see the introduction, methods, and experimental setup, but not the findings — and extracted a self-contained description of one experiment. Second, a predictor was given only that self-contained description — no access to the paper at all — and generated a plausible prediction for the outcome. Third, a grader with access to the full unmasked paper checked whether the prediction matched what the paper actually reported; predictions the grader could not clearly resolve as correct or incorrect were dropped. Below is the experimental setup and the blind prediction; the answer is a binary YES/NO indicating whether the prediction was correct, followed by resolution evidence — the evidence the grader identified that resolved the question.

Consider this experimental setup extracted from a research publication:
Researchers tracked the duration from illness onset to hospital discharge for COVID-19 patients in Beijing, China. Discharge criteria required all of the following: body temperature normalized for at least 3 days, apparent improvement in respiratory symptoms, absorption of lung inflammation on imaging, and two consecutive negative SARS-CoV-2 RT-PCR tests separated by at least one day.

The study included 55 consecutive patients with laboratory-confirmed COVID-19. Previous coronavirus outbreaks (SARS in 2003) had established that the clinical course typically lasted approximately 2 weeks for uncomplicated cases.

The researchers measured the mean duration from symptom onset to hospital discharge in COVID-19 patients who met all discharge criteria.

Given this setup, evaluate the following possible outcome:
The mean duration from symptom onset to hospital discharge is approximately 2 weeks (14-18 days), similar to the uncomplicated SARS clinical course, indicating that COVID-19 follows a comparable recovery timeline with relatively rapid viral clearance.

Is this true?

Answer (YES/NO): NO